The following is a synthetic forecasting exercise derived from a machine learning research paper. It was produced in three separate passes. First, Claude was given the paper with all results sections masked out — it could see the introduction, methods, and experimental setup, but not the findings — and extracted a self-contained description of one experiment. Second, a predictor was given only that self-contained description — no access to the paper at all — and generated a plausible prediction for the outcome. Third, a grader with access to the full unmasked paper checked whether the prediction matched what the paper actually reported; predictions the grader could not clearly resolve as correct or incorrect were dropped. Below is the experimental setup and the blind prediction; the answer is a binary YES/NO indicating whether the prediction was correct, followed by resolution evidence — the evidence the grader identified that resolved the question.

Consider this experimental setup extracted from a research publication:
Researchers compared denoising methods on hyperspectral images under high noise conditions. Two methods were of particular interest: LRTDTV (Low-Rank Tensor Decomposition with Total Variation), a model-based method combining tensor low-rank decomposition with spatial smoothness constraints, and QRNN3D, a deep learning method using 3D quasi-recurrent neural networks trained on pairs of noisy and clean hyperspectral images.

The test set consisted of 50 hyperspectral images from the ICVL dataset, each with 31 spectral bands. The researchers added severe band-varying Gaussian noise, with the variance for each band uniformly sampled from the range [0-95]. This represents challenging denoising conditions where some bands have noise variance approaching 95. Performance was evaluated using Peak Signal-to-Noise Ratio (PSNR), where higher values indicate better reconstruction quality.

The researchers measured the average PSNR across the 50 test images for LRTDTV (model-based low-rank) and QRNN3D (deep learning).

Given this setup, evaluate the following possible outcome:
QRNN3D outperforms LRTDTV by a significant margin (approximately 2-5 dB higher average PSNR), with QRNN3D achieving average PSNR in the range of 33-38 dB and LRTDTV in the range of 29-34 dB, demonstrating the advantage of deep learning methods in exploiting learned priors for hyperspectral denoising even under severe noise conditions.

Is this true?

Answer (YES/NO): NO